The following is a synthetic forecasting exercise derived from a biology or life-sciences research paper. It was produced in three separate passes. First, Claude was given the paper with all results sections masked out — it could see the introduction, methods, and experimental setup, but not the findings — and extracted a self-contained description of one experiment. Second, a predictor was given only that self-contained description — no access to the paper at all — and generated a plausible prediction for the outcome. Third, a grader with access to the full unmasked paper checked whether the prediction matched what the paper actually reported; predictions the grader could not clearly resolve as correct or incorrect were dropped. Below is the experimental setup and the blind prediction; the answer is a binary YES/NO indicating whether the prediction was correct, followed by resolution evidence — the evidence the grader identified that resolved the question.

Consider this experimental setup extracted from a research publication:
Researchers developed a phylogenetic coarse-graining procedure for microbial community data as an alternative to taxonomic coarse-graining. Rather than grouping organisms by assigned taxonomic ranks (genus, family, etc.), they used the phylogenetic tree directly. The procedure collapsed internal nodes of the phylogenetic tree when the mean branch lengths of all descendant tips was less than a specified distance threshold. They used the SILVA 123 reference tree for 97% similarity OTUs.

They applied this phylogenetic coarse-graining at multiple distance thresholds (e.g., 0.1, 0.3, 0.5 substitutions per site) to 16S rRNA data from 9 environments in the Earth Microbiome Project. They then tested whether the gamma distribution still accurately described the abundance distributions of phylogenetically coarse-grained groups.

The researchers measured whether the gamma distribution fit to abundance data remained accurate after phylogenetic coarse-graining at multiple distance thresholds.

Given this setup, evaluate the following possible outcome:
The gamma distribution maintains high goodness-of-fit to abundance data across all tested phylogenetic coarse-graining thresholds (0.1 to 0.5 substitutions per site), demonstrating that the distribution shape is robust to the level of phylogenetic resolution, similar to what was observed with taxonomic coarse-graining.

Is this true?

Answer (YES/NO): YES